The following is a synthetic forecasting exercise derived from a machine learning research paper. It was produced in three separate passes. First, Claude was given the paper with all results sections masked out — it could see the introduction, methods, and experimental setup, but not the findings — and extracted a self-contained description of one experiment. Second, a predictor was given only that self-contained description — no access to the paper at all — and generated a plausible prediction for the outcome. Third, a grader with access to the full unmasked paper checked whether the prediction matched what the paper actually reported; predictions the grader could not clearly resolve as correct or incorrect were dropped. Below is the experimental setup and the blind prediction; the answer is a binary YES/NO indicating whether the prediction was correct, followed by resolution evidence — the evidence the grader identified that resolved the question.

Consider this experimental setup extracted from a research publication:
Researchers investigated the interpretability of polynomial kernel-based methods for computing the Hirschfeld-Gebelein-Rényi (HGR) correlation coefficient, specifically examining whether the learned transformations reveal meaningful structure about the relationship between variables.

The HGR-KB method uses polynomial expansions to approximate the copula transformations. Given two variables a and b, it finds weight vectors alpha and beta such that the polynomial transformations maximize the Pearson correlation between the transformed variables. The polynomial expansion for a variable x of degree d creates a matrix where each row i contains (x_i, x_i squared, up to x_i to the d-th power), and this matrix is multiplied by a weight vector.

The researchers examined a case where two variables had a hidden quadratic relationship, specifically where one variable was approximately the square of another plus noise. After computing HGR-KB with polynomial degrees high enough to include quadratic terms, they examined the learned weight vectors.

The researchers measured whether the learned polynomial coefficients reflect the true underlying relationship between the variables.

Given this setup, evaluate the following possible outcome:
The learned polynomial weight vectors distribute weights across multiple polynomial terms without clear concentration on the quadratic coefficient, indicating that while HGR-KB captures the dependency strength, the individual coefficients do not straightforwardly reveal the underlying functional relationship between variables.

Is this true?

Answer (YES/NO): NO